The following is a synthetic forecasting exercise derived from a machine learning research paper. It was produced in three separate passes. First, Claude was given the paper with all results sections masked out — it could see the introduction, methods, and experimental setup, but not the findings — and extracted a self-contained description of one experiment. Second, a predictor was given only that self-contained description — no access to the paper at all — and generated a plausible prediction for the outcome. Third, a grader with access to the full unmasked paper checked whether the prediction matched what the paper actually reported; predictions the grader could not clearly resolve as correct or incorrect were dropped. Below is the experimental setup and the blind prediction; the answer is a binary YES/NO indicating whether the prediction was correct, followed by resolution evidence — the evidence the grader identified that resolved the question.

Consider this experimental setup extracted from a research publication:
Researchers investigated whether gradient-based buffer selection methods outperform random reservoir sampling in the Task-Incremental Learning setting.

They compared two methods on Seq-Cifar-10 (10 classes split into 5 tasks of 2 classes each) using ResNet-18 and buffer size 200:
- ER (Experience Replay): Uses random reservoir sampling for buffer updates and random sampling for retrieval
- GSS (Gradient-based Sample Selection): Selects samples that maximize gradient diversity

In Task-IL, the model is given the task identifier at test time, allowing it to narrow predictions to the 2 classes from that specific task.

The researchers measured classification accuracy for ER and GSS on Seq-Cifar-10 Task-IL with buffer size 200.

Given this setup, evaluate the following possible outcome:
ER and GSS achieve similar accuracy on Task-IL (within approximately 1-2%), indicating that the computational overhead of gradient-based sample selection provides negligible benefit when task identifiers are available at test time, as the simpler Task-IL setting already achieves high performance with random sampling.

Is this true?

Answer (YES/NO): YES